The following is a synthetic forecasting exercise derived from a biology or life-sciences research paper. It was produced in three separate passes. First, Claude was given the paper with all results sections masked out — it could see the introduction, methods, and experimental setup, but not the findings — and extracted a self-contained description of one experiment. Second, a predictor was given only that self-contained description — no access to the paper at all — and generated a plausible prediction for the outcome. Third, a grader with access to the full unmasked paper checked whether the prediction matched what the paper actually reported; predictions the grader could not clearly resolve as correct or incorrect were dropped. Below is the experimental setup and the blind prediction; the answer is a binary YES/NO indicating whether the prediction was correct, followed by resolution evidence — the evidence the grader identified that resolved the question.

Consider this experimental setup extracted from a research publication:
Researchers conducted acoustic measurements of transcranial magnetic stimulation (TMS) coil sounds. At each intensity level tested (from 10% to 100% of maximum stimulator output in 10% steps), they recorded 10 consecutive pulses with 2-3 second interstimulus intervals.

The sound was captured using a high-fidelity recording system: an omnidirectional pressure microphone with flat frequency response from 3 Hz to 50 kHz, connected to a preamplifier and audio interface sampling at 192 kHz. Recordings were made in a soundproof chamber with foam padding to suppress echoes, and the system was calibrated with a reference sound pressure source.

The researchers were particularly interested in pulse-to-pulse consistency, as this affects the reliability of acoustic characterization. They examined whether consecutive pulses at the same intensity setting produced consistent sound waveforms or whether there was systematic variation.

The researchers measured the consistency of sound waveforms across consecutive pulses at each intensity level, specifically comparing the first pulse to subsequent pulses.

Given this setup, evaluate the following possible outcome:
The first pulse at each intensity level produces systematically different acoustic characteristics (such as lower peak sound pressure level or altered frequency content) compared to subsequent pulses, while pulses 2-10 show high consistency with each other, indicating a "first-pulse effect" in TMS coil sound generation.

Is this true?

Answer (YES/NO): YES